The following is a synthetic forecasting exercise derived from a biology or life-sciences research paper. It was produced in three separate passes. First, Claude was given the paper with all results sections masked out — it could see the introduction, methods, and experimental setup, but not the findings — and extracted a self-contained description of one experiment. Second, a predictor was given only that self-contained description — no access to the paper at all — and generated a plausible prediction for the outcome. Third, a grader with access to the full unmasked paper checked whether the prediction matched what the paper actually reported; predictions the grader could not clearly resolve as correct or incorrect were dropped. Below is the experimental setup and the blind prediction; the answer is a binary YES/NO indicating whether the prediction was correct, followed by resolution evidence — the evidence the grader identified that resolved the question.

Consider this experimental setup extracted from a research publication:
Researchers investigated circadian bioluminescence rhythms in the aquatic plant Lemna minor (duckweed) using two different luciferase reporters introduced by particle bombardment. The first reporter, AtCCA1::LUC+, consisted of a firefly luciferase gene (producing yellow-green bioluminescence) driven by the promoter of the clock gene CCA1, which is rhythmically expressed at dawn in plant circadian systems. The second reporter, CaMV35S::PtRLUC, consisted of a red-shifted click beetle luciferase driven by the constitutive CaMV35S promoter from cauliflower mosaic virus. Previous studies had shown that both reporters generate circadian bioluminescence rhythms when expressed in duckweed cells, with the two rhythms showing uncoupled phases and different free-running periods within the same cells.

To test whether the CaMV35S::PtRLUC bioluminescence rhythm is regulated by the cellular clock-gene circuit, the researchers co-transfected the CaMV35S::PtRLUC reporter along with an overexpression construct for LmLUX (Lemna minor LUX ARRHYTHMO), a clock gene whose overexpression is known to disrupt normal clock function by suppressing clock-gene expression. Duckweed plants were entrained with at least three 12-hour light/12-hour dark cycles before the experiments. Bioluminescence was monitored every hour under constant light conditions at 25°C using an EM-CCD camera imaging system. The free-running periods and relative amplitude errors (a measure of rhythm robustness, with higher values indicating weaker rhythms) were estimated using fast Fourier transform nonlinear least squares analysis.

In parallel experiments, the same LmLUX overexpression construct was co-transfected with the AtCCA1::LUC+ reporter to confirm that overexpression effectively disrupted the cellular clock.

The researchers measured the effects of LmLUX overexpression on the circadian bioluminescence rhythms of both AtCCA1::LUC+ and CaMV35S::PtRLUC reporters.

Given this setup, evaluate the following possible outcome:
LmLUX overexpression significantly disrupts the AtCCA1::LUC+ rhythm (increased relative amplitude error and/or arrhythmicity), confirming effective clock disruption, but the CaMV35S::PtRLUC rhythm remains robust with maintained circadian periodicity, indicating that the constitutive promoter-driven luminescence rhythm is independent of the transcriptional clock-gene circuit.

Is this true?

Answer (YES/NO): NO